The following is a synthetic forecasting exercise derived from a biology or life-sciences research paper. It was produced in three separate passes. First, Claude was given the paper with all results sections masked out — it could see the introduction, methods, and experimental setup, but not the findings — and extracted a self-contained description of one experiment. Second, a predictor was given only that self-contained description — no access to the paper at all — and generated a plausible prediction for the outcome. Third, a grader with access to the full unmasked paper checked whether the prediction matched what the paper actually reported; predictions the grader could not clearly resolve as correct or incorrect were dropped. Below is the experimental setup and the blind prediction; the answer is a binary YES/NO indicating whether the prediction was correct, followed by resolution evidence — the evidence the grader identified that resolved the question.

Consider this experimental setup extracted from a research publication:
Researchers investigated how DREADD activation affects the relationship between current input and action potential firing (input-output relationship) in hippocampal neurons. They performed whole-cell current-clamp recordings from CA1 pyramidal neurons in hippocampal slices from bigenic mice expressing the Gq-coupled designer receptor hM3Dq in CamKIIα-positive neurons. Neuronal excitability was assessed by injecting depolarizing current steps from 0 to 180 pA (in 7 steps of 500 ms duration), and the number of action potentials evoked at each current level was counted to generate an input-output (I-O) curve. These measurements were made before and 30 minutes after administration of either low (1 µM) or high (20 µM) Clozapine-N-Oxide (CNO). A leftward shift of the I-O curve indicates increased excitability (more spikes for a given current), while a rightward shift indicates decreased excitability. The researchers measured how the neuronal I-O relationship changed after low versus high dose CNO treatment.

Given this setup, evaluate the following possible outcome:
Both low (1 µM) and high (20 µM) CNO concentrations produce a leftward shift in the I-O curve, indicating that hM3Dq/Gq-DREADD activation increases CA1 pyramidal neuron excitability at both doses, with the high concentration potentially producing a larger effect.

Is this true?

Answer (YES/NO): NO